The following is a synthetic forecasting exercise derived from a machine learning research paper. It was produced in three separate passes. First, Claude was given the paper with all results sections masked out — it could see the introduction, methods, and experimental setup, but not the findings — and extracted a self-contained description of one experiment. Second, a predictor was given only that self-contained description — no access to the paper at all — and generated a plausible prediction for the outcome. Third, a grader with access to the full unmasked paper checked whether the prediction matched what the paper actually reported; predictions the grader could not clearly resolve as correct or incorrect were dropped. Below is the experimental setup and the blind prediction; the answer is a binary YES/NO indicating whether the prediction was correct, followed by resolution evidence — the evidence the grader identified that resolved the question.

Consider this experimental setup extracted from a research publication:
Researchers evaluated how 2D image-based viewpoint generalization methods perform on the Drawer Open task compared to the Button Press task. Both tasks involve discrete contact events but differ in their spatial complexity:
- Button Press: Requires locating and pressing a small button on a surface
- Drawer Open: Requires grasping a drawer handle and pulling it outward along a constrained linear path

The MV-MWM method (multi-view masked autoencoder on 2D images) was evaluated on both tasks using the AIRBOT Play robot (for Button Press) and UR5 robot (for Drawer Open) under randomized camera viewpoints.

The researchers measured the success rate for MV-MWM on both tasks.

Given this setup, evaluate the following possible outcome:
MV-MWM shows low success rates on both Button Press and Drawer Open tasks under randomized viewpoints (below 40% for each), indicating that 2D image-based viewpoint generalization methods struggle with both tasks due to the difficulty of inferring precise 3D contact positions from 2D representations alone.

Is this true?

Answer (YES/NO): NO